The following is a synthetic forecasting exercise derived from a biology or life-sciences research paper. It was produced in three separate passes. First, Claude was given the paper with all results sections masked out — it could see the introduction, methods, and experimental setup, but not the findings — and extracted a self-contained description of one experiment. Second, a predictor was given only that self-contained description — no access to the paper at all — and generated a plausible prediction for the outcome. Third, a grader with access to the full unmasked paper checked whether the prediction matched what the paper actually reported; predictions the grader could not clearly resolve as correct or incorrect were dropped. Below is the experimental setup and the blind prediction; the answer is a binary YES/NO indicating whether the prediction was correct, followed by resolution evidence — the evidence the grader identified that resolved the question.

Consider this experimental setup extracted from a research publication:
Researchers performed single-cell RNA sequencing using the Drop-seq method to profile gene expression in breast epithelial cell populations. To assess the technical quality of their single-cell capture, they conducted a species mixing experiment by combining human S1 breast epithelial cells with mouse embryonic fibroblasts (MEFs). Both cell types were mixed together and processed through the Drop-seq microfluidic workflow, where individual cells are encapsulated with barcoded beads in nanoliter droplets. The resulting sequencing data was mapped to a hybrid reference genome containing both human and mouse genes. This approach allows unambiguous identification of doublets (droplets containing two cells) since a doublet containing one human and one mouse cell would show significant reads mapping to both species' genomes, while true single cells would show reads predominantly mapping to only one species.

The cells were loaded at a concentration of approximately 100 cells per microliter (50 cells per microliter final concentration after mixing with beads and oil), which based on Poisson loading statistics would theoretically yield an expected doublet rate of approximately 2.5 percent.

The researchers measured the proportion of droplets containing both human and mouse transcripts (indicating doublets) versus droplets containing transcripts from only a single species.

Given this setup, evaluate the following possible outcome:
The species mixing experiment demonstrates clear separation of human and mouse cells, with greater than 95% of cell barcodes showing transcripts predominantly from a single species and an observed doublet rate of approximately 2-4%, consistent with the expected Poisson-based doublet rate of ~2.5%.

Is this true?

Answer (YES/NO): NO